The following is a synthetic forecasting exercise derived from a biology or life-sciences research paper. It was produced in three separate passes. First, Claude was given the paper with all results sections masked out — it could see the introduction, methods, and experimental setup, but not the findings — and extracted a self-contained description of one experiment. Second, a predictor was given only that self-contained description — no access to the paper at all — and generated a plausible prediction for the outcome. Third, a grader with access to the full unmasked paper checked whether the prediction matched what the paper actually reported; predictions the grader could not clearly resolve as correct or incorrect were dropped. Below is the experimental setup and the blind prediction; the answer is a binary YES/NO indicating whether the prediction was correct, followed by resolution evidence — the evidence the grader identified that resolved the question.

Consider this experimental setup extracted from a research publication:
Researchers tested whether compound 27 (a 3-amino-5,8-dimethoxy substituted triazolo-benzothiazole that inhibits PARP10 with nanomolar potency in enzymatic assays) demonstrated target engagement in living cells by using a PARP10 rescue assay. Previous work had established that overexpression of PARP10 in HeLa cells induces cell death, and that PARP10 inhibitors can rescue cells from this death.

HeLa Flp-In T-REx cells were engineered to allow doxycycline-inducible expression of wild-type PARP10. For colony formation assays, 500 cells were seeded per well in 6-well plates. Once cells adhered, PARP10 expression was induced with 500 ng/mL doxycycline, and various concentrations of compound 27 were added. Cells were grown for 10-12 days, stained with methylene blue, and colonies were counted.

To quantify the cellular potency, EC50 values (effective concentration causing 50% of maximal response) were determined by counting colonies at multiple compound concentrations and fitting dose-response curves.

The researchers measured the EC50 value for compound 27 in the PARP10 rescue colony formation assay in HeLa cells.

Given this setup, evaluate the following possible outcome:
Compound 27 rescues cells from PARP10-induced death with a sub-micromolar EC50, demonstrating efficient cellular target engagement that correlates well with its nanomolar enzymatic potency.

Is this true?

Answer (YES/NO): YES